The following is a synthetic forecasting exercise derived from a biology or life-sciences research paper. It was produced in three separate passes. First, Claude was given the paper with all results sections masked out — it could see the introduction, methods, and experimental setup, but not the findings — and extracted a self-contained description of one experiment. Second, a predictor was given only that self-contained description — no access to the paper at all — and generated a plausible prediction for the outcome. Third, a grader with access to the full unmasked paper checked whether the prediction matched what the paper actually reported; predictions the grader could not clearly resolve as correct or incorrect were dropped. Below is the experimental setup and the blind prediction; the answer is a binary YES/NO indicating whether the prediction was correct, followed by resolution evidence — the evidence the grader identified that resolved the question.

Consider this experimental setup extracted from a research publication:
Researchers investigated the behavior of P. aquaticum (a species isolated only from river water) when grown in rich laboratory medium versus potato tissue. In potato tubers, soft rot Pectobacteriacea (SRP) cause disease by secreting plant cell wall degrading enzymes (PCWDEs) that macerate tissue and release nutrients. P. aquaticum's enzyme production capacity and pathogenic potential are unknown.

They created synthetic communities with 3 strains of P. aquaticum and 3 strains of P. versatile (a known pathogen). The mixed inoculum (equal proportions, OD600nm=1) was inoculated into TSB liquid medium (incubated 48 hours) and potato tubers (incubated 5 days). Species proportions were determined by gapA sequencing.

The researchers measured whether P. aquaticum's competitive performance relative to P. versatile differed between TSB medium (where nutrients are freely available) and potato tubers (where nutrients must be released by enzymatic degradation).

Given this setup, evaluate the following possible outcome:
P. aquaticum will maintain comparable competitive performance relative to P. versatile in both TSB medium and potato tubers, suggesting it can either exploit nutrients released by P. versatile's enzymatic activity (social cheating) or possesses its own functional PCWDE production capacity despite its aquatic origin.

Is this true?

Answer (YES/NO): YES